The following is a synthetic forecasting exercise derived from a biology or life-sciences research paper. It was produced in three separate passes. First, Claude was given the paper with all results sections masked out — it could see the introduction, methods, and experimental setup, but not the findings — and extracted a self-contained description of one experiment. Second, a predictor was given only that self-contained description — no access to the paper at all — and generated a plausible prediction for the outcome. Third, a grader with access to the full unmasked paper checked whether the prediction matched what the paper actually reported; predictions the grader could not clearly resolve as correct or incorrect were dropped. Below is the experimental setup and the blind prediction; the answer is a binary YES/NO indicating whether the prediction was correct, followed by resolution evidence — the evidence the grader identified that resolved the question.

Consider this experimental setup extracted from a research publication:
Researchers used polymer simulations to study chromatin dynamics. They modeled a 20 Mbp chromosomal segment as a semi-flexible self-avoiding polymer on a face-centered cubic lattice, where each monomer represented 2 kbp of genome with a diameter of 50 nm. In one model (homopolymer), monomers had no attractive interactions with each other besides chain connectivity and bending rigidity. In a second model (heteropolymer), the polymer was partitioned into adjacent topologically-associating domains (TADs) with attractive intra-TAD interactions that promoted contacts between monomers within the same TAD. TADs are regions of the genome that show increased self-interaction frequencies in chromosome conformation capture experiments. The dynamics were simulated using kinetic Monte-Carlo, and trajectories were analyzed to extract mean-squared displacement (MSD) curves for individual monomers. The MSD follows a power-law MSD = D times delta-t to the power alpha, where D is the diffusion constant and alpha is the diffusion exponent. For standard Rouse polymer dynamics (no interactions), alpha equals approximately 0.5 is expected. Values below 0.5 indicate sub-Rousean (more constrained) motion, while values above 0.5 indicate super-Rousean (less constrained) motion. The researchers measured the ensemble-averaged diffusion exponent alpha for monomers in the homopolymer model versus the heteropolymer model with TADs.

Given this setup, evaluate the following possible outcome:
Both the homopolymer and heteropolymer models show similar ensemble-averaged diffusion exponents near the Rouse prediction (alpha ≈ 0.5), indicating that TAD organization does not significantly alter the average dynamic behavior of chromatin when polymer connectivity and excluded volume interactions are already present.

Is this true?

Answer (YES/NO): NO